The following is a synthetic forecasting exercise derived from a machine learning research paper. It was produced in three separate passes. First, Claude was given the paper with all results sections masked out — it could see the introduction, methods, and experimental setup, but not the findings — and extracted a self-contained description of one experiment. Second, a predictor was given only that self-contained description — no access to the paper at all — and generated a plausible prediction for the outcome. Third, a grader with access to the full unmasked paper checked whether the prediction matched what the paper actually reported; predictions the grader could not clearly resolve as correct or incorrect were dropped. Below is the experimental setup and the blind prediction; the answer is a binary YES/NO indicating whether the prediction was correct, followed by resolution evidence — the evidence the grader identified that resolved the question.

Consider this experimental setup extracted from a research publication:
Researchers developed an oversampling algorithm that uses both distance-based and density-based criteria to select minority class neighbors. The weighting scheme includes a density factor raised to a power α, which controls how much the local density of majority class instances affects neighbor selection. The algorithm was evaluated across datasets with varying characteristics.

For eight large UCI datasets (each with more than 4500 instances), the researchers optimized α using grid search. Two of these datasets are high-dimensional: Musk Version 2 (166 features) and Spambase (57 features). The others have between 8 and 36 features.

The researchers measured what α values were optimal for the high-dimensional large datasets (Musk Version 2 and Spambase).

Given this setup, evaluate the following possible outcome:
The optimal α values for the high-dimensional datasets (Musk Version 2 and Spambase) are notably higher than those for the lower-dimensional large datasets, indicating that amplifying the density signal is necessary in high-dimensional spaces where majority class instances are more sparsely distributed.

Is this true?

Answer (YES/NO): NO